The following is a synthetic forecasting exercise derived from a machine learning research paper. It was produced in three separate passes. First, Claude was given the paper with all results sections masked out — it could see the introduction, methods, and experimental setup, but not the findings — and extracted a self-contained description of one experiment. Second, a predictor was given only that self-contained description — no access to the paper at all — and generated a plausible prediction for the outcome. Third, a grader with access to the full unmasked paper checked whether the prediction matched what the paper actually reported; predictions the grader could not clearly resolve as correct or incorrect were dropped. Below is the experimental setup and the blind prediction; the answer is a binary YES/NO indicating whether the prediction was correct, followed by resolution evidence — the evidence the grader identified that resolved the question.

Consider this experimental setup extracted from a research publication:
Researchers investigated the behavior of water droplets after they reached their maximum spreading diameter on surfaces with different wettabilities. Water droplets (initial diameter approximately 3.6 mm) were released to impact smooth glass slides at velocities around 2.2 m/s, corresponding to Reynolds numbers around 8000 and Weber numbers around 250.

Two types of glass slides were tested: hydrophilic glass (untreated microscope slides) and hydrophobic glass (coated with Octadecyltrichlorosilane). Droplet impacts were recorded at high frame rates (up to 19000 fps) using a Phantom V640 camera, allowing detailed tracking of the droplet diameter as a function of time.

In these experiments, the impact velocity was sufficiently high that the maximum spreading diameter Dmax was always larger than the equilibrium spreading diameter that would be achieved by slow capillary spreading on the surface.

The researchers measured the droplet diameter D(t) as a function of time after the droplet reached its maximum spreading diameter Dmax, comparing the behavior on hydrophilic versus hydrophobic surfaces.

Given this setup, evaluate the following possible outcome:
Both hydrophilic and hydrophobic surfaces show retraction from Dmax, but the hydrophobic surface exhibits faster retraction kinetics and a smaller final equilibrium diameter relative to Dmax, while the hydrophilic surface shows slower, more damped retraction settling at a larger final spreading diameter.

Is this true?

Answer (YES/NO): NO